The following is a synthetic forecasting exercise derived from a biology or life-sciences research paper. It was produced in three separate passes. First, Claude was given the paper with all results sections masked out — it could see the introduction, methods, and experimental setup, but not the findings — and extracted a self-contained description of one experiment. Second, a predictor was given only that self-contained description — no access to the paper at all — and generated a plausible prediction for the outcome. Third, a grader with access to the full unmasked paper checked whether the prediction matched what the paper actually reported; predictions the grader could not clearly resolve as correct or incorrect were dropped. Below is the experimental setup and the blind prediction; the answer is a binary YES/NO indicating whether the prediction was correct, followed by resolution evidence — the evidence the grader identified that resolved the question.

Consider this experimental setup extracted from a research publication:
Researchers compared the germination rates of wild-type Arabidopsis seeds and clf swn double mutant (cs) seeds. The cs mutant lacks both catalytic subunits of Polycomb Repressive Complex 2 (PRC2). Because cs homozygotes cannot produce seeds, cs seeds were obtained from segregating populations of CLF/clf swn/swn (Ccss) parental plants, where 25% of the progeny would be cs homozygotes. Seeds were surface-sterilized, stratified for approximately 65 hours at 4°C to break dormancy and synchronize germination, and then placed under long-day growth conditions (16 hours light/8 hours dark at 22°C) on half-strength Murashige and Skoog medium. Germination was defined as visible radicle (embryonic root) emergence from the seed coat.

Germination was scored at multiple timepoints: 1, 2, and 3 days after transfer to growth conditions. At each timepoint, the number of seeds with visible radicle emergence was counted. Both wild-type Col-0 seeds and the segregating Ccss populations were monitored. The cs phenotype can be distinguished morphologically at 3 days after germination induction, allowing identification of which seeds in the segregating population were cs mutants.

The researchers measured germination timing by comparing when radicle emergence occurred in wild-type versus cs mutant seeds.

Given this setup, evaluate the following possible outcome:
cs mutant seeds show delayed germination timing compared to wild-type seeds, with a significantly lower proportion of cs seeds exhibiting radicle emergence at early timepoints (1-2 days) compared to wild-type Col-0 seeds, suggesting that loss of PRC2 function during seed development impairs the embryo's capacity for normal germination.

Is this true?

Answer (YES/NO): YES